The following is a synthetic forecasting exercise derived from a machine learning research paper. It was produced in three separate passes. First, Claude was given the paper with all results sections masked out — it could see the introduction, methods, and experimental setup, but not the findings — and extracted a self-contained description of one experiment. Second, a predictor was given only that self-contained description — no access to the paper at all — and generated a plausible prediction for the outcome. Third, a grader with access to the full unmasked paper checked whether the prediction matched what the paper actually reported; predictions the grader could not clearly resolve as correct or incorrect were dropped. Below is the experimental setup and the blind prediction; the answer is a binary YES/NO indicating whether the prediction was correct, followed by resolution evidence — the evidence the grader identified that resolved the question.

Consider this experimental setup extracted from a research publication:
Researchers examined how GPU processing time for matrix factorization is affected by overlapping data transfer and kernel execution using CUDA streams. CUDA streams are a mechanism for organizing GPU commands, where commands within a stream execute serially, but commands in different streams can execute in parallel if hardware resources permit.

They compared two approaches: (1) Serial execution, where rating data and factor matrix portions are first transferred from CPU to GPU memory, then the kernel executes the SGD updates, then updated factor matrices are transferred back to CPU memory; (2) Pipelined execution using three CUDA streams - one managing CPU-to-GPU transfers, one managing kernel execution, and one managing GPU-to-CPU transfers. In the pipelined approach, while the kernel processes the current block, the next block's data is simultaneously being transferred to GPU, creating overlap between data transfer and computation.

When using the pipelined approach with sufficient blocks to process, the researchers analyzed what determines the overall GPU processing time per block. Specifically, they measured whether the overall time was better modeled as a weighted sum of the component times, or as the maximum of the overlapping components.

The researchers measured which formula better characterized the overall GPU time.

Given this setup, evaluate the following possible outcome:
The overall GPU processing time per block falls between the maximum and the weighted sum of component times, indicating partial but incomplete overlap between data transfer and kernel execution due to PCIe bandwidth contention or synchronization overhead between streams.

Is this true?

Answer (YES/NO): NO